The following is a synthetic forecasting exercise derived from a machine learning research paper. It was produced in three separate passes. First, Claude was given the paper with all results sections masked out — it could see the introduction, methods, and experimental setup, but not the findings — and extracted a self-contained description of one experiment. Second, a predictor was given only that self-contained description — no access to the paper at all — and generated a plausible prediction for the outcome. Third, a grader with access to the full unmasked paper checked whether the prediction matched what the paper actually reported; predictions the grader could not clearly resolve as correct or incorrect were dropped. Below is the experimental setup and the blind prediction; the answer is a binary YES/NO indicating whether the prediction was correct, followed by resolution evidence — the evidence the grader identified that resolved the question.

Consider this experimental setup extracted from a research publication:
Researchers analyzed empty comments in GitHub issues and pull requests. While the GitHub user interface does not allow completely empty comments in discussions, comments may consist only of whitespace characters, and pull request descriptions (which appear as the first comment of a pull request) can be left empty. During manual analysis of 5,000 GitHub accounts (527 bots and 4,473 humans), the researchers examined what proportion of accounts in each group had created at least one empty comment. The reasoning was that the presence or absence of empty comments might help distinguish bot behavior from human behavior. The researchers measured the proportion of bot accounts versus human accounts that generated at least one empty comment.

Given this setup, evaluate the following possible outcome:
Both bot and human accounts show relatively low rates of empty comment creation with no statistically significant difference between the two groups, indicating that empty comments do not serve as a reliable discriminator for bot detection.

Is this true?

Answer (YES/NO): NO